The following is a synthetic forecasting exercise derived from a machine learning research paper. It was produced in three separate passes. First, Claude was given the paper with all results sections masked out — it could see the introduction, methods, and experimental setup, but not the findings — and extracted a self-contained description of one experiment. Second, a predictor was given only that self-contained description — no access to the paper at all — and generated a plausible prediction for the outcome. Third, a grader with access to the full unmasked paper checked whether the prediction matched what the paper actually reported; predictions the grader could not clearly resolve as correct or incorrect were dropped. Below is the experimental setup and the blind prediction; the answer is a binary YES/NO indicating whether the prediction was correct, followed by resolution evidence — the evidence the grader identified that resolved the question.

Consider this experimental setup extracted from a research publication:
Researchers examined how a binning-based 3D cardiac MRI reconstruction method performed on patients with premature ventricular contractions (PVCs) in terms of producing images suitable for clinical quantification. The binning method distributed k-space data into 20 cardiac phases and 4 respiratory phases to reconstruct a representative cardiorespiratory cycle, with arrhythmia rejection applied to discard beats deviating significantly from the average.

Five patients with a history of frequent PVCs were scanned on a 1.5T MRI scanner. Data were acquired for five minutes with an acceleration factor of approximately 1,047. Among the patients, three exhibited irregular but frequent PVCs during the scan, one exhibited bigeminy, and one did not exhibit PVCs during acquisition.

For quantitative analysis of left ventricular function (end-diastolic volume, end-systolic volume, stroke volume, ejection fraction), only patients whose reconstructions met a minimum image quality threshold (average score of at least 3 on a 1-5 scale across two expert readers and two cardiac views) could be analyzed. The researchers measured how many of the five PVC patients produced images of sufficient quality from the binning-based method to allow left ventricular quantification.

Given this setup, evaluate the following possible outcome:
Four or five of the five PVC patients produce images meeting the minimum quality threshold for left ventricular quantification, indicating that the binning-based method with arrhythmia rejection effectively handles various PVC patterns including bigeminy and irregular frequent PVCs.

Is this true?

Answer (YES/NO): NO